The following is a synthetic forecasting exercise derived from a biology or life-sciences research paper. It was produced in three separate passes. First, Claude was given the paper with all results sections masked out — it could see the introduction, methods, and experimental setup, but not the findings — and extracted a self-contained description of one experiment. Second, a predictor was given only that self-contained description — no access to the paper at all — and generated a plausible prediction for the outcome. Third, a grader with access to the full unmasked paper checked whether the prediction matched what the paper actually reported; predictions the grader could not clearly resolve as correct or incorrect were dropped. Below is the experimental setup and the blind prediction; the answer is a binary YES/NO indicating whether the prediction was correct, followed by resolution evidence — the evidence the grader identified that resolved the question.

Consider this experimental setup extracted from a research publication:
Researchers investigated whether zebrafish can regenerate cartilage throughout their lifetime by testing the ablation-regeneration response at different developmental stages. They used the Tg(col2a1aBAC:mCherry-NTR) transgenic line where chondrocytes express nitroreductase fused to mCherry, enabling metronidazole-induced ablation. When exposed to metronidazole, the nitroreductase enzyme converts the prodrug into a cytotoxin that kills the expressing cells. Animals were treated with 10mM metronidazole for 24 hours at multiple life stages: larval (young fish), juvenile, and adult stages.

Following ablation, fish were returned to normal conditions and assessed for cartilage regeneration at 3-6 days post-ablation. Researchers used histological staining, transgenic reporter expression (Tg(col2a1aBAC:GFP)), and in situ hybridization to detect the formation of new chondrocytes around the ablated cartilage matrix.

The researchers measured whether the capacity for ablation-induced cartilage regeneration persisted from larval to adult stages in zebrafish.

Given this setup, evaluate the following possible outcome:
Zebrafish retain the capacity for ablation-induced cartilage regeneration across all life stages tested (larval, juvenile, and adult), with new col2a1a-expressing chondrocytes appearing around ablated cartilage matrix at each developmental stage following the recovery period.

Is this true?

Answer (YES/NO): YES